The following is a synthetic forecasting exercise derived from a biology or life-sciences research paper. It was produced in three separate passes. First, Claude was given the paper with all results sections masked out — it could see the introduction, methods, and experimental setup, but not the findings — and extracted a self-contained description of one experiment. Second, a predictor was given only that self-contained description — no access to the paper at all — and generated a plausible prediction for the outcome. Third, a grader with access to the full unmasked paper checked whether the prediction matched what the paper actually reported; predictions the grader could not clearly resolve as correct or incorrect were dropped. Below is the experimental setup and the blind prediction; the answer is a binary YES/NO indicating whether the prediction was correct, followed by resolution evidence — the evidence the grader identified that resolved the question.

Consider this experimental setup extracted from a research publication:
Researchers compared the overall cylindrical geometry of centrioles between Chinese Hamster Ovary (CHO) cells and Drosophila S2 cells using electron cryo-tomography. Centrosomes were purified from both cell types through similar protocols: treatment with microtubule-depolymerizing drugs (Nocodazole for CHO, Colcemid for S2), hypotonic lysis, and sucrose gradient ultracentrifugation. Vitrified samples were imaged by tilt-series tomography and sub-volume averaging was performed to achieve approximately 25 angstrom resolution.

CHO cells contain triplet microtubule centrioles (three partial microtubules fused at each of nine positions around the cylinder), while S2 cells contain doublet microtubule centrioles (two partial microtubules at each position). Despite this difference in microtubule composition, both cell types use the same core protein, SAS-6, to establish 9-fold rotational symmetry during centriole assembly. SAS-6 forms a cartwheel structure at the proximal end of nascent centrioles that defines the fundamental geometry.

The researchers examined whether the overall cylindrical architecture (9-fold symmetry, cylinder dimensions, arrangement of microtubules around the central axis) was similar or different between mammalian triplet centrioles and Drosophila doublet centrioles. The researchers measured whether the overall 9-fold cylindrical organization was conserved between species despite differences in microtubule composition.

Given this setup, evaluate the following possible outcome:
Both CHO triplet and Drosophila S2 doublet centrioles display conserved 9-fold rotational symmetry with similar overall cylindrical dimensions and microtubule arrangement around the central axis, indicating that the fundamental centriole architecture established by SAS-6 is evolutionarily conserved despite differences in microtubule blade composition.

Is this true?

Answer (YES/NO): NO